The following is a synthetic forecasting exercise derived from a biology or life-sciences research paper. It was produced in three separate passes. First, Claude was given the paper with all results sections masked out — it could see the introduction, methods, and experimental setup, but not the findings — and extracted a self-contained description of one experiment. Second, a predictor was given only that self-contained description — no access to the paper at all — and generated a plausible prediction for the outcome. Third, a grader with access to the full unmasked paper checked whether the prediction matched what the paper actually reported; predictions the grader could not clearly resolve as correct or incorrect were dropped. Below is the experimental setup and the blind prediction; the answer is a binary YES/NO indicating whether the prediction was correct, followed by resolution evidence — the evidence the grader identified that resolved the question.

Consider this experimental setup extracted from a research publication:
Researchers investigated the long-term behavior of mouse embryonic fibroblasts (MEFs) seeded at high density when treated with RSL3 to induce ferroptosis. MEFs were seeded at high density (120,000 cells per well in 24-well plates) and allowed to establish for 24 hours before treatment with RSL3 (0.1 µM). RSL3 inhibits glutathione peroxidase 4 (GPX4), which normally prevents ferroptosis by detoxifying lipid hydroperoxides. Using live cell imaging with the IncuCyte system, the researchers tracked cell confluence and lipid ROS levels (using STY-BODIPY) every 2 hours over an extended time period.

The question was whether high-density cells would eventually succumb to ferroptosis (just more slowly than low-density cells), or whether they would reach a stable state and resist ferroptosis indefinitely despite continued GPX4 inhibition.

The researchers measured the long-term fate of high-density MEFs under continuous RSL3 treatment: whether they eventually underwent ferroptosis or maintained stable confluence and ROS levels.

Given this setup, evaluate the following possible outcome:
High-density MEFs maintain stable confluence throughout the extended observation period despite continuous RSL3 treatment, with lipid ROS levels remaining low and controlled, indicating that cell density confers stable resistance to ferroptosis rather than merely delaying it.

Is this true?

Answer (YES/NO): YES